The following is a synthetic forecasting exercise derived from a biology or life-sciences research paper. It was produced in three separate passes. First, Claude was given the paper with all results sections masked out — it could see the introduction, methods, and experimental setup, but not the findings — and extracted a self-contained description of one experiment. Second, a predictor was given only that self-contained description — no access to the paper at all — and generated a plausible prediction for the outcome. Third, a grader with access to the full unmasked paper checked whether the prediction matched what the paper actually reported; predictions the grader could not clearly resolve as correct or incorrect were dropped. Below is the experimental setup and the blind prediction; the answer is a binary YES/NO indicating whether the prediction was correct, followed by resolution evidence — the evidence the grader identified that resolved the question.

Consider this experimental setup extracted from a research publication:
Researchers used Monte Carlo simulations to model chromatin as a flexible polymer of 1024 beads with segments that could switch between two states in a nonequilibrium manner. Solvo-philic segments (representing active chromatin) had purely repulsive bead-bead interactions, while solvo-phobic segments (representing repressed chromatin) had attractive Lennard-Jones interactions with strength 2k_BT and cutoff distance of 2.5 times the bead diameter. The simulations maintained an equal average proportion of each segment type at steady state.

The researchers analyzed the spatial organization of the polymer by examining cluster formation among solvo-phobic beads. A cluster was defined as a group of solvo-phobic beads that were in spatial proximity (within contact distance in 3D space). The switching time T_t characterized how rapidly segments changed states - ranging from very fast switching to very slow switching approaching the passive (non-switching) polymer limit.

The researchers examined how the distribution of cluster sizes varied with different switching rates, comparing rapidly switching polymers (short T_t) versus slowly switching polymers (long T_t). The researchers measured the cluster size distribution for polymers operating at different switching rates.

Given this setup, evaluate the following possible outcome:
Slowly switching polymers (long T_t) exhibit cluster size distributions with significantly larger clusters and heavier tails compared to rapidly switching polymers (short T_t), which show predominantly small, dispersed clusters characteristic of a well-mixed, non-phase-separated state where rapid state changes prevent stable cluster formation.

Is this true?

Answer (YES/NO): NO